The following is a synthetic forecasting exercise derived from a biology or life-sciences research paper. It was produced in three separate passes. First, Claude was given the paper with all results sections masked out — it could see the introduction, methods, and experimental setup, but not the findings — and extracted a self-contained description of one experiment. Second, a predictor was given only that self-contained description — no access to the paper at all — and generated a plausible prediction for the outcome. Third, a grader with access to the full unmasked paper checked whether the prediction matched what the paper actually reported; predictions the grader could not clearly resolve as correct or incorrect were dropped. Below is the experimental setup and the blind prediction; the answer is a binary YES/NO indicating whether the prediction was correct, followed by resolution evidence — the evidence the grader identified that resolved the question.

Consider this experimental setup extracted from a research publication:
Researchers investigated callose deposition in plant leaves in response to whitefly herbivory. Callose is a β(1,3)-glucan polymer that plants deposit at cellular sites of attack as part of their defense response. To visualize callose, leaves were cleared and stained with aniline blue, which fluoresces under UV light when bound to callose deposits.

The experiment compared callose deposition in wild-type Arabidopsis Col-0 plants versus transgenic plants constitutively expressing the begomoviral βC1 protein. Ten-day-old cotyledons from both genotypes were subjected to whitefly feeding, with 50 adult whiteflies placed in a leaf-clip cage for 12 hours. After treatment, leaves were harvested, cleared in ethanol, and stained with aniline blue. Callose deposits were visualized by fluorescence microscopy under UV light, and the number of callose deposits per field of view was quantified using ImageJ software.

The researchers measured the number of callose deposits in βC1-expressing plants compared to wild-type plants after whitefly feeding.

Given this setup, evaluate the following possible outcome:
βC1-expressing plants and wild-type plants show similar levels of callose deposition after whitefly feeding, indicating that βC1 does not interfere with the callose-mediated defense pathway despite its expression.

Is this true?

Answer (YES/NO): NO